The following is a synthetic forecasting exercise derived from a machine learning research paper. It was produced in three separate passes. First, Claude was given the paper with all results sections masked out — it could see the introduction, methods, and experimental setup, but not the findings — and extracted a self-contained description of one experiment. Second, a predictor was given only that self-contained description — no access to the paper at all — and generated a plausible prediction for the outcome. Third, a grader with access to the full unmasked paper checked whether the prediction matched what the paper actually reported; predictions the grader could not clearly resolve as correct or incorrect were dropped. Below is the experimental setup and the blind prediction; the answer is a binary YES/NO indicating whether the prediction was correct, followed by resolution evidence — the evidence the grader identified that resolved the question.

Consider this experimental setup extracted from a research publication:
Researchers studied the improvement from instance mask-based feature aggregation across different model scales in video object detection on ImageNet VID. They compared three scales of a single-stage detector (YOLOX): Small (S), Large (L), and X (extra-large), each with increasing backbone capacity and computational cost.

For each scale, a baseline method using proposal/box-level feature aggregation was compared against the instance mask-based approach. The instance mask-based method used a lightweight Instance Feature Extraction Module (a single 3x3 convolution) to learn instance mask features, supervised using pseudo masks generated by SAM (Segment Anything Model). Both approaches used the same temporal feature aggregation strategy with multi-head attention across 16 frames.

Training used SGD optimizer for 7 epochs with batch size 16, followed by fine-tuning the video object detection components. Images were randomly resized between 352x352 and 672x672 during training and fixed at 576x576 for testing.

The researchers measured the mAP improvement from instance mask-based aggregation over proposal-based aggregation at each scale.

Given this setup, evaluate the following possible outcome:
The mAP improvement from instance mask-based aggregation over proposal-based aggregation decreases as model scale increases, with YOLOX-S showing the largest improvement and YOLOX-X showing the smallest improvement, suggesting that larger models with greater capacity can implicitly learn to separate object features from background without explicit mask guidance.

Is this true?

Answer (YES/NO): YES